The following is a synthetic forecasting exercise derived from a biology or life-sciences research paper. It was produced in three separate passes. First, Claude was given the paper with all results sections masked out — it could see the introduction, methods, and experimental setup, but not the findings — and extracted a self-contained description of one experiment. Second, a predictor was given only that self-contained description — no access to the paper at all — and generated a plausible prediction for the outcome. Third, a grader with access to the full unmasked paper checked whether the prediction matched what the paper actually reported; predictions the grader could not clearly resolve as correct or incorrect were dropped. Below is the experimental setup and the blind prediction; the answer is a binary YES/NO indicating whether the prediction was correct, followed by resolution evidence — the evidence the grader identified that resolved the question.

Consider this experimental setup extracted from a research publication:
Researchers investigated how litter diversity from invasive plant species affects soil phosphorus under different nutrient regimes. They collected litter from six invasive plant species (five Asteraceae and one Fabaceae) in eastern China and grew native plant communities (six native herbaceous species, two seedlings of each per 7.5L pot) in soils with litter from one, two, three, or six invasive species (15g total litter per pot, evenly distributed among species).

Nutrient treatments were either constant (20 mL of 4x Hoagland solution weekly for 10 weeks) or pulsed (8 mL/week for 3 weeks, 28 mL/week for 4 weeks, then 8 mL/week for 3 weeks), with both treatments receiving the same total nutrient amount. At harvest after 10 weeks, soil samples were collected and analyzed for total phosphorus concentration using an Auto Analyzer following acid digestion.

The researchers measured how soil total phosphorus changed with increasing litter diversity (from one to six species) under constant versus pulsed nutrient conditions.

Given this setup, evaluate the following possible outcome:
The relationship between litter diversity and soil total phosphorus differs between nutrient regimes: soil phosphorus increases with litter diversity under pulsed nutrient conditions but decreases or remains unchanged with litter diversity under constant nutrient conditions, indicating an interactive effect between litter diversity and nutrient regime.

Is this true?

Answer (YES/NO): NO